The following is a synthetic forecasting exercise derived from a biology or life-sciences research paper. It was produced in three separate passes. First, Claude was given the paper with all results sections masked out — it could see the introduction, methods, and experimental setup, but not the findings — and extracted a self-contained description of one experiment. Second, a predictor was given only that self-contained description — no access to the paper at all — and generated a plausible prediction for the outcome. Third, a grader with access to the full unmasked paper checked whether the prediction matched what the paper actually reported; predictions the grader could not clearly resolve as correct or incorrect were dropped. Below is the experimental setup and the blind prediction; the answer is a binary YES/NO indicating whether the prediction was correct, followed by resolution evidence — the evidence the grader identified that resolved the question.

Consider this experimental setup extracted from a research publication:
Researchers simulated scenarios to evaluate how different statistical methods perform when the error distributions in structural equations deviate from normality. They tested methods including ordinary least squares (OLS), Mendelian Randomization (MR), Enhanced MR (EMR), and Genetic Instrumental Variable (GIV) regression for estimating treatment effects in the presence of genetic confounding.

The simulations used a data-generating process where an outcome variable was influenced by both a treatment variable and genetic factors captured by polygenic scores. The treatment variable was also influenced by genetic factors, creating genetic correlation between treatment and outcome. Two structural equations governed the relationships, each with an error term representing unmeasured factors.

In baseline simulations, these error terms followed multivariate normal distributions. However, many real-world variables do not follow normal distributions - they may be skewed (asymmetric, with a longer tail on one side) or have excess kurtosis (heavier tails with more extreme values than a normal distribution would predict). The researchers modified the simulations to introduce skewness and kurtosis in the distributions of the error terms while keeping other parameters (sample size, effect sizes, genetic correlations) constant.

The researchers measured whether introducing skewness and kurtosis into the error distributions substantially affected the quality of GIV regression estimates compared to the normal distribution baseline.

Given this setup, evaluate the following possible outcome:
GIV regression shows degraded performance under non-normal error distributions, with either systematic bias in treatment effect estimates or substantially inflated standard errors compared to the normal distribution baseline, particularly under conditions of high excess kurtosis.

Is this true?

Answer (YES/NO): NO